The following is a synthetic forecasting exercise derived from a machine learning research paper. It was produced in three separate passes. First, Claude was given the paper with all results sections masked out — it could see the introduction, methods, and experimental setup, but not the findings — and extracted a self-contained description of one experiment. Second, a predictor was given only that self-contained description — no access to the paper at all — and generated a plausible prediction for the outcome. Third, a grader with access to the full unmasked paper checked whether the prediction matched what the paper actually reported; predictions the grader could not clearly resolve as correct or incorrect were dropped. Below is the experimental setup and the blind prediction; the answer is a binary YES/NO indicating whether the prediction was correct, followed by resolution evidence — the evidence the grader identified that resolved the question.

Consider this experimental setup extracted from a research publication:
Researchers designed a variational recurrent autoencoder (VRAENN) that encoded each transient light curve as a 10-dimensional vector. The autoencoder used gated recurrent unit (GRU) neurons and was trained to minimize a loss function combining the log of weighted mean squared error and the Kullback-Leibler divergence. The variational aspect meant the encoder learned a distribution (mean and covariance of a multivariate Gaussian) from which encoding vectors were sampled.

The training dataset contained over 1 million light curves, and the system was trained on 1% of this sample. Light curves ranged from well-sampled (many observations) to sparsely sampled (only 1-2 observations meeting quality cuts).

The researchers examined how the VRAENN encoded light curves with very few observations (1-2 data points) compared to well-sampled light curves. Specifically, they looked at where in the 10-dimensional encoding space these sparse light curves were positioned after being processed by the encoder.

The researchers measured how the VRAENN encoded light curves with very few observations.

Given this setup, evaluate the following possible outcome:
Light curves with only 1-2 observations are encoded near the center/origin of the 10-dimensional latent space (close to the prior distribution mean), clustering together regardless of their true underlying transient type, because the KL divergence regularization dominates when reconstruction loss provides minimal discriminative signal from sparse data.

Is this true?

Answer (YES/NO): YES